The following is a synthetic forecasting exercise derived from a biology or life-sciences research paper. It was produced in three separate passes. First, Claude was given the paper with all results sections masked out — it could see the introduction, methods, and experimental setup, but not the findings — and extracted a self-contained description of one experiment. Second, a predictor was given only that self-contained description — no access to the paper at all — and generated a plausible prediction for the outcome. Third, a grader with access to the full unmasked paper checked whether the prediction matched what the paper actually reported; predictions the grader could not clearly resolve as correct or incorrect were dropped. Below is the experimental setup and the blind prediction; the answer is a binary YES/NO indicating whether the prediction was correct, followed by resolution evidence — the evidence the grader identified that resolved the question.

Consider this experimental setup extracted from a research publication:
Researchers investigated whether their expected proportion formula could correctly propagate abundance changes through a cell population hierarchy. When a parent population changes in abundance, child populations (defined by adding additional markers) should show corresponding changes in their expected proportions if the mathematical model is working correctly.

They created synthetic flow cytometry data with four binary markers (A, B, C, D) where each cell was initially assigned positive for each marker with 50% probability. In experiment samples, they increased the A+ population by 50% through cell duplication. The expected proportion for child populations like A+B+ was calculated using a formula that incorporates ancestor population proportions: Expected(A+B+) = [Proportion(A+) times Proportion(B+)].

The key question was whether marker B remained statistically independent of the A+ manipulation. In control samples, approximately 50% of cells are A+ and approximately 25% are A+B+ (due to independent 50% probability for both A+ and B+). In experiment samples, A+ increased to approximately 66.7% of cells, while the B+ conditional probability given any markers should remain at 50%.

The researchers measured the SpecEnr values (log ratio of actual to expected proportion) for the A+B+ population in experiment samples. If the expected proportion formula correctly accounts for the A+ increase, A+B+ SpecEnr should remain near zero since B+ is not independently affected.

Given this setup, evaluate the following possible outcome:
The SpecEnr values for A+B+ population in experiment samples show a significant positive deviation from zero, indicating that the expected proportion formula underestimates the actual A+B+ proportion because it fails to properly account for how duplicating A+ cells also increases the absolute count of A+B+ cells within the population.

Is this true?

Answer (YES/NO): NO